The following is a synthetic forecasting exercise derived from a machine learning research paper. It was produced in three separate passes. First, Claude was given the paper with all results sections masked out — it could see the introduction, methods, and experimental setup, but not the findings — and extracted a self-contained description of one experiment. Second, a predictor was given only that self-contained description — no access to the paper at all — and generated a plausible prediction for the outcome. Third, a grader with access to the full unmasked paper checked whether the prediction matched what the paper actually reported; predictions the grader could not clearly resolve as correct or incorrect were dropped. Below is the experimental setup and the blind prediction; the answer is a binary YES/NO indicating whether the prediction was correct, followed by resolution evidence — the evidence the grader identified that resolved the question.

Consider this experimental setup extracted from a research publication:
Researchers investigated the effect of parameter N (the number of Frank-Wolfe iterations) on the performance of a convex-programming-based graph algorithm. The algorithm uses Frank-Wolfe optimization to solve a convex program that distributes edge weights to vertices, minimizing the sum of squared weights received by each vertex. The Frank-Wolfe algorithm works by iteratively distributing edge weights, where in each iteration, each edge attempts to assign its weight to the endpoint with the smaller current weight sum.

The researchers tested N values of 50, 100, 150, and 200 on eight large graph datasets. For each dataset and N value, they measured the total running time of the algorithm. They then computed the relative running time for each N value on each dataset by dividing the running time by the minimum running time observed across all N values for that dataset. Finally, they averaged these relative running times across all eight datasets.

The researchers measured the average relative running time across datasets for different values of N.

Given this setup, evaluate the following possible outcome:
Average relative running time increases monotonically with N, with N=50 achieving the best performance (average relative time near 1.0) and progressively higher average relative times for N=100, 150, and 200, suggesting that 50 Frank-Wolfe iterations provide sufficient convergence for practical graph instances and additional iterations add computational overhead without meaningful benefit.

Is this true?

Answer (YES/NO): NO